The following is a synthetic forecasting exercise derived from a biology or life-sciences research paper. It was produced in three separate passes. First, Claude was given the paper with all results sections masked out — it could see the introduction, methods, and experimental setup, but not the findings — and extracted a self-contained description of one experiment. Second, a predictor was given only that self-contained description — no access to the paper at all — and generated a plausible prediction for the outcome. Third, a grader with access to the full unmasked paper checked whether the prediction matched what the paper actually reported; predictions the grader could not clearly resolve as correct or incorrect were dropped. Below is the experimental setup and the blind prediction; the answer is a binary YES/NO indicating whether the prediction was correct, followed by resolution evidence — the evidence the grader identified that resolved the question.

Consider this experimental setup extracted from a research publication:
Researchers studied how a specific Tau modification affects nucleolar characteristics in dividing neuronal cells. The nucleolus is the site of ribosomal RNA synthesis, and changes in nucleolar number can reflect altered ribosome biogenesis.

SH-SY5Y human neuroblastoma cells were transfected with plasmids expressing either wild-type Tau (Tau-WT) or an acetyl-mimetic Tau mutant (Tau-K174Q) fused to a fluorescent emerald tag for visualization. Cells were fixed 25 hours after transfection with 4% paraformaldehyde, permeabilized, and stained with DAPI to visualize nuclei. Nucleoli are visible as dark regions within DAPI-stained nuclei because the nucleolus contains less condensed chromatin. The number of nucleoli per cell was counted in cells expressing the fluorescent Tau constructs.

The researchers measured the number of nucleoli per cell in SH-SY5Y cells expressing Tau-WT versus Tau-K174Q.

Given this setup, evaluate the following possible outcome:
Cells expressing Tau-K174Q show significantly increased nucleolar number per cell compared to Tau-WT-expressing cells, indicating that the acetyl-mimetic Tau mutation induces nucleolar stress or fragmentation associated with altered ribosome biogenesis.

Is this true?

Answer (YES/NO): YES